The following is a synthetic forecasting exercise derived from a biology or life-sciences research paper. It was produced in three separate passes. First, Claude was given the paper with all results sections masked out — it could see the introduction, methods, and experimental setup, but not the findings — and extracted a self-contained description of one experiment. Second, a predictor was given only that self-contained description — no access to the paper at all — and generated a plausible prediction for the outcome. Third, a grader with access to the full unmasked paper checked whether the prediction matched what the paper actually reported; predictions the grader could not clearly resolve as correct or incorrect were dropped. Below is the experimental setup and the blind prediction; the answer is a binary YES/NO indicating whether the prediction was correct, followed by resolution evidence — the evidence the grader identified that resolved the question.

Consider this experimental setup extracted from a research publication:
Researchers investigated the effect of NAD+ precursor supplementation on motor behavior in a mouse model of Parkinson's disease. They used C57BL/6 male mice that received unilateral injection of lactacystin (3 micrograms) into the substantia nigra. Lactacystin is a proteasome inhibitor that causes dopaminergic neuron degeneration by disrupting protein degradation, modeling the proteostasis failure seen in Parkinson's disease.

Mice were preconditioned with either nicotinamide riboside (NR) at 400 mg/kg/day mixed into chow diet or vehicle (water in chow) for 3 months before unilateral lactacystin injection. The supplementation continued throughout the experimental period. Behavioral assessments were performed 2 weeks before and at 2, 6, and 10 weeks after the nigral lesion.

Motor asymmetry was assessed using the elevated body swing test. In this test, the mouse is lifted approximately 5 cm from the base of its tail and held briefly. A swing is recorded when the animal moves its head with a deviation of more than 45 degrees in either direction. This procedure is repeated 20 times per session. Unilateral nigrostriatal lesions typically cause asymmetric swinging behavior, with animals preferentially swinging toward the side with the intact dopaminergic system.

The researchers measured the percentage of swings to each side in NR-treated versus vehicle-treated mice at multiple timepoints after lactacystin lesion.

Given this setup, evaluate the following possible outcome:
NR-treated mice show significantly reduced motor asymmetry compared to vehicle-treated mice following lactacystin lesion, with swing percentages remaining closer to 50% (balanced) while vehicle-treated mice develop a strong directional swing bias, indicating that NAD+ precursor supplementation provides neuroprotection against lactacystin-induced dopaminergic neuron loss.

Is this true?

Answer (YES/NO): NO